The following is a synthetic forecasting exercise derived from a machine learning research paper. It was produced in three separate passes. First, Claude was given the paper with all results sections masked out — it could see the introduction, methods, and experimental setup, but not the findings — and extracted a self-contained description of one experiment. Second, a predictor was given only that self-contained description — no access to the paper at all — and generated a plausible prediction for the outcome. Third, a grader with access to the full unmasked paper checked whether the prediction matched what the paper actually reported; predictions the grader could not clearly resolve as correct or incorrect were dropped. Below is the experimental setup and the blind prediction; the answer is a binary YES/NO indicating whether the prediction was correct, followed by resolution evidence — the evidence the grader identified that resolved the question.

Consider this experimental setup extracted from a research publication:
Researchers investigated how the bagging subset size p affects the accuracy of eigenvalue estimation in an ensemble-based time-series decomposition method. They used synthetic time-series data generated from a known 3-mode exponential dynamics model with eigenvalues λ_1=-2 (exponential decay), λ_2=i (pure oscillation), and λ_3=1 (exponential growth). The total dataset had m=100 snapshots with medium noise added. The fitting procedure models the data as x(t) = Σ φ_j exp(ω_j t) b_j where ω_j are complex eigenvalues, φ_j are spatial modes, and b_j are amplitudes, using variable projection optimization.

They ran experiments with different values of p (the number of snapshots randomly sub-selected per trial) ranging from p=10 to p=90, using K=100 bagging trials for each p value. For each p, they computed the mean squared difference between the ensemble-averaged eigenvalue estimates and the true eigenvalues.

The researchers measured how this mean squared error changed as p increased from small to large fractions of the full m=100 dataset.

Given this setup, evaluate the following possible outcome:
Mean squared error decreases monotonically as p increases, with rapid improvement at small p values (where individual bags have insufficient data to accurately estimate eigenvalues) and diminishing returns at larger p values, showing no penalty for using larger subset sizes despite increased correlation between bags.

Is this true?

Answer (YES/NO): NO